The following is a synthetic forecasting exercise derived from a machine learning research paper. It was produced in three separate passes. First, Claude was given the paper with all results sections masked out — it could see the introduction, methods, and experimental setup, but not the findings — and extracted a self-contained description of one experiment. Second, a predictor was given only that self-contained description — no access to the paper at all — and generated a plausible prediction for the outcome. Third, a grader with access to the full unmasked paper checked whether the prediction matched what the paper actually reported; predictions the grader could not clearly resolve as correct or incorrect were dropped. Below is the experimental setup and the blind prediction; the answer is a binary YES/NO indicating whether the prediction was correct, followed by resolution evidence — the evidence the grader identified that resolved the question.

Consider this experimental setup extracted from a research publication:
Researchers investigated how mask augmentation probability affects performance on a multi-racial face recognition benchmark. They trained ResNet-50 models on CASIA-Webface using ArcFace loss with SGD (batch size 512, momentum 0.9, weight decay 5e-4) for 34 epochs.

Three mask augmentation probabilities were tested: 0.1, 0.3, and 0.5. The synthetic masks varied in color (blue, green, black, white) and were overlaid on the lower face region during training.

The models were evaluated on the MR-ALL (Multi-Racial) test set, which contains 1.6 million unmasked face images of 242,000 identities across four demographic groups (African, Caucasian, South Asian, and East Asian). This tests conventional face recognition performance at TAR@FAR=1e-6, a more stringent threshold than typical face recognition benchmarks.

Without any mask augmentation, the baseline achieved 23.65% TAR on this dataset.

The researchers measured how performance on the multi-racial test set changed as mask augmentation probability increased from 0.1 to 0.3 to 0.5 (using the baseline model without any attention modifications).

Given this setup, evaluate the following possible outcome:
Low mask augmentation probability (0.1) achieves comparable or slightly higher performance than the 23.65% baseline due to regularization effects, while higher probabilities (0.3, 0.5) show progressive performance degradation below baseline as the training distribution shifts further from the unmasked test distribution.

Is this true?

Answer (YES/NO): NO